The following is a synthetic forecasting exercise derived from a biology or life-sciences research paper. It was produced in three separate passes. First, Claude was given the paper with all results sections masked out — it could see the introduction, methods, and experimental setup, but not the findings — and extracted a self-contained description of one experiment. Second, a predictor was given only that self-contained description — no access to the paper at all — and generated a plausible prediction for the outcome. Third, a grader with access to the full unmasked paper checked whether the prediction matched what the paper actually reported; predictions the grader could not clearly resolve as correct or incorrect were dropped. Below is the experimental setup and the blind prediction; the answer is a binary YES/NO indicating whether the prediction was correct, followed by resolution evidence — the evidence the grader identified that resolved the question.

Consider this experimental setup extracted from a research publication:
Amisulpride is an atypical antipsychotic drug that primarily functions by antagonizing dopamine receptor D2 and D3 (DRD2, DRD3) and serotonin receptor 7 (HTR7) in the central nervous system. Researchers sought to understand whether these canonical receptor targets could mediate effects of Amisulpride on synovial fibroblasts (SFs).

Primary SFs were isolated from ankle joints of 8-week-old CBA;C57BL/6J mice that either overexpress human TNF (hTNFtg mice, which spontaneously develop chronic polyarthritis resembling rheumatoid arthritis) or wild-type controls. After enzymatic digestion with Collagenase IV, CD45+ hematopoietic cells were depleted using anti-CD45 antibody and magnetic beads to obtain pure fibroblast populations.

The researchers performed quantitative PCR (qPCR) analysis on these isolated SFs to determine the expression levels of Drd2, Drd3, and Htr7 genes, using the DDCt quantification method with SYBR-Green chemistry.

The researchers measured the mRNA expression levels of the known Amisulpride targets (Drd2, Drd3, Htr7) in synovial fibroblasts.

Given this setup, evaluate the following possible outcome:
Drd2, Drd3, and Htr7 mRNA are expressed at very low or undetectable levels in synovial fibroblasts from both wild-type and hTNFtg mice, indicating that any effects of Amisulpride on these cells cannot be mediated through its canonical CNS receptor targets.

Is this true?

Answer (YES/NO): NO